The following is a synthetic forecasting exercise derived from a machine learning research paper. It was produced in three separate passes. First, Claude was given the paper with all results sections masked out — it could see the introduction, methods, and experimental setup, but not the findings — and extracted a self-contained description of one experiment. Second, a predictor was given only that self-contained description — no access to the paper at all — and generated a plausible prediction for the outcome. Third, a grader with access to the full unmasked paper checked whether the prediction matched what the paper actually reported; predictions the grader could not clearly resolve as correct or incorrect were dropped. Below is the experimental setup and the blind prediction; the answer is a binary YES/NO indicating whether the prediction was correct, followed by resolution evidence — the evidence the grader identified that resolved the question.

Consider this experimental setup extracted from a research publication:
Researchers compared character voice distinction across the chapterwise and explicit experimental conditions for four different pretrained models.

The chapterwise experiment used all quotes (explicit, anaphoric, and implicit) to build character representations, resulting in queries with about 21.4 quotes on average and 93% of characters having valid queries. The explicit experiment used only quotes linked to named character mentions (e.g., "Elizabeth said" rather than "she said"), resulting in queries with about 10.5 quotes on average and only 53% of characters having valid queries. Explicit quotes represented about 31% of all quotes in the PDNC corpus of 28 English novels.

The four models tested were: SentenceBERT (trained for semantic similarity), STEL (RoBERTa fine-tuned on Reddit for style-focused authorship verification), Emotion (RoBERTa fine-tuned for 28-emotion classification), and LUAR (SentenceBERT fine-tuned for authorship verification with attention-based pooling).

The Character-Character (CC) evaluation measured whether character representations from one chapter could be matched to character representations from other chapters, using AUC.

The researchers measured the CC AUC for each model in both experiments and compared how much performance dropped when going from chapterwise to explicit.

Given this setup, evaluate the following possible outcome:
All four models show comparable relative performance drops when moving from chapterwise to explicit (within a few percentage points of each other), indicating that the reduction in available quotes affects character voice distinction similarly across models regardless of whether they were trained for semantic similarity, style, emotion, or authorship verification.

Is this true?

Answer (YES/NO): NO